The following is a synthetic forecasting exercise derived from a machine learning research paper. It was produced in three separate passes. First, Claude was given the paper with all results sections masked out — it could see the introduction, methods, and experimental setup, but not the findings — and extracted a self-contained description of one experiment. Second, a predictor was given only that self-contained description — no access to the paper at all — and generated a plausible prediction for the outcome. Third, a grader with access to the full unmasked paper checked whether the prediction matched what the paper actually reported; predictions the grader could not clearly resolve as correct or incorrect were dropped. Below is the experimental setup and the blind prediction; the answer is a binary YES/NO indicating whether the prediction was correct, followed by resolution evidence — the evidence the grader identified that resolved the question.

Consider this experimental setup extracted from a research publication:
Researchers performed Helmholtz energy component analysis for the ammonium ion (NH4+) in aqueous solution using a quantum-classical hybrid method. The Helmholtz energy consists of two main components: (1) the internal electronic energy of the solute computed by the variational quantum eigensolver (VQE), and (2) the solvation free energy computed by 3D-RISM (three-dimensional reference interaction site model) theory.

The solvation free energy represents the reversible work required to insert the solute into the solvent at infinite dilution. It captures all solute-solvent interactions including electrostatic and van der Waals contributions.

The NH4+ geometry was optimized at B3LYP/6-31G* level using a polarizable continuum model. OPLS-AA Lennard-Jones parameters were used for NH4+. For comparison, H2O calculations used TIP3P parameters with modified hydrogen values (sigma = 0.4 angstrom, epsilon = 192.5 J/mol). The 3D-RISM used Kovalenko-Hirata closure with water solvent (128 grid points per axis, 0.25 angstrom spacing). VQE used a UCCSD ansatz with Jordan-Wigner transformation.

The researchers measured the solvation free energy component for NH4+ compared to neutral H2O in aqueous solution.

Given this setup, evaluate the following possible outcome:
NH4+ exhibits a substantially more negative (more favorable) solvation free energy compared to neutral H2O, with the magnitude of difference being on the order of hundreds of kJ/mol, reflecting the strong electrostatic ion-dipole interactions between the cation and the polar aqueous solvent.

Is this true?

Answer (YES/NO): YES